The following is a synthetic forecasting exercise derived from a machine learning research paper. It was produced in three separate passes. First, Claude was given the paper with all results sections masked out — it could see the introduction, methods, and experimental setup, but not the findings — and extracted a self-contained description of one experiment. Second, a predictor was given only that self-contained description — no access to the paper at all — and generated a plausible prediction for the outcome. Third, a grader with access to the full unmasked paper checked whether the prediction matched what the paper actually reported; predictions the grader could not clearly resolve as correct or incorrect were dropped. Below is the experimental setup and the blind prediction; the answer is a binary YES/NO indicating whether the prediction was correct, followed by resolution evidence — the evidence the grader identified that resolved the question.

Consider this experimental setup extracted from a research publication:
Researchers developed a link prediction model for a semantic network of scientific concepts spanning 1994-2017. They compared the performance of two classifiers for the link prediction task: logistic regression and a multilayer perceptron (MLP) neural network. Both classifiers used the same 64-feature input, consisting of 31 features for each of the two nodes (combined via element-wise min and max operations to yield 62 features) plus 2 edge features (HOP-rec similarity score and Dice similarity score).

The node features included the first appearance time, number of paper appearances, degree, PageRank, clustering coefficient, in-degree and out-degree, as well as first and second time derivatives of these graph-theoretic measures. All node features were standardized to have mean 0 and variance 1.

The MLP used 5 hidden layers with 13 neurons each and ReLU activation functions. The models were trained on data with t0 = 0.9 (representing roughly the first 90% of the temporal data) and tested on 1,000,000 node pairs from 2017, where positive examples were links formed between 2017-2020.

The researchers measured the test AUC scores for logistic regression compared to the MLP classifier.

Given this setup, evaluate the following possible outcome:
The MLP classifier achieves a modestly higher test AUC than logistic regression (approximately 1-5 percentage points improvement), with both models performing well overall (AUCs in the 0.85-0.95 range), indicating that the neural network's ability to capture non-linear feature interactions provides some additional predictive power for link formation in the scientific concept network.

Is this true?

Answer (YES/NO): NO